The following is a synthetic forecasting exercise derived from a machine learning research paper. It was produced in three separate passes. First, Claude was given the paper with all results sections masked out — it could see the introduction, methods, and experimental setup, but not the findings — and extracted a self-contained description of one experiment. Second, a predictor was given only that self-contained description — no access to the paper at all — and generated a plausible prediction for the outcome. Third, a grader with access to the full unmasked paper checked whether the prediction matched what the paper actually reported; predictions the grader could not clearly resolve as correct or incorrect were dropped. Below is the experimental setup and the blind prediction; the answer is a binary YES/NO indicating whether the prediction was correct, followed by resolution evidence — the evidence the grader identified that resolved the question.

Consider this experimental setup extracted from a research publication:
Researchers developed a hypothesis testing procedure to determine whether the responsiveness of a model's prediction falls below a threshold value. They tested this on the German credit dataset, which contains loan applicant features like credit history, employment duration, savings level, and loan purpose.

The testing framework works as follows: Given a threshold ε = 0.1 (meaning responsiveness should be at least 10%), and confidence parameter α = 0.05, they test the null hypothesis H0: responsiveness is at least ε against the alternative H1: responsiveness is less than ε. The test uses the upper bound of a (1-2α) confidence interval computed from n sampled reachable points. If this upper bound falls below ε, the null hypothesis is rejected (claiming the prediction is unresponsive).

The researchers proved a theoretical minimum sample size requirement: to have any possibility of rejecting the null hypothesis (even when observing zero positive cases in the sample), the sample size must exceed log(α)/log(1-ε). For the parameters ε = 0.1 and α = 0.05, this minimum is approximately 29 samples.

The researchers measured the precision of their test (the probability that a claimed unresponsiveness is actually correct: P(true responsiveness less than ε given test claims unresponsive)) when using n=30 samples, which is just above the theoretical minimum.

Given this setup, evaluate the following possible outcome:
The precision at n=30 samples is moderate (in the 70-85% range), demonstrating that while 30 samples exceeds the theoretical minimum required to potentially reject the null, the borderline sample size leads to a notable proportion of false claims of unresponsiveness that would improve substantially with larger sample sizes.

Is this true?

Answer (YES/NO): NO